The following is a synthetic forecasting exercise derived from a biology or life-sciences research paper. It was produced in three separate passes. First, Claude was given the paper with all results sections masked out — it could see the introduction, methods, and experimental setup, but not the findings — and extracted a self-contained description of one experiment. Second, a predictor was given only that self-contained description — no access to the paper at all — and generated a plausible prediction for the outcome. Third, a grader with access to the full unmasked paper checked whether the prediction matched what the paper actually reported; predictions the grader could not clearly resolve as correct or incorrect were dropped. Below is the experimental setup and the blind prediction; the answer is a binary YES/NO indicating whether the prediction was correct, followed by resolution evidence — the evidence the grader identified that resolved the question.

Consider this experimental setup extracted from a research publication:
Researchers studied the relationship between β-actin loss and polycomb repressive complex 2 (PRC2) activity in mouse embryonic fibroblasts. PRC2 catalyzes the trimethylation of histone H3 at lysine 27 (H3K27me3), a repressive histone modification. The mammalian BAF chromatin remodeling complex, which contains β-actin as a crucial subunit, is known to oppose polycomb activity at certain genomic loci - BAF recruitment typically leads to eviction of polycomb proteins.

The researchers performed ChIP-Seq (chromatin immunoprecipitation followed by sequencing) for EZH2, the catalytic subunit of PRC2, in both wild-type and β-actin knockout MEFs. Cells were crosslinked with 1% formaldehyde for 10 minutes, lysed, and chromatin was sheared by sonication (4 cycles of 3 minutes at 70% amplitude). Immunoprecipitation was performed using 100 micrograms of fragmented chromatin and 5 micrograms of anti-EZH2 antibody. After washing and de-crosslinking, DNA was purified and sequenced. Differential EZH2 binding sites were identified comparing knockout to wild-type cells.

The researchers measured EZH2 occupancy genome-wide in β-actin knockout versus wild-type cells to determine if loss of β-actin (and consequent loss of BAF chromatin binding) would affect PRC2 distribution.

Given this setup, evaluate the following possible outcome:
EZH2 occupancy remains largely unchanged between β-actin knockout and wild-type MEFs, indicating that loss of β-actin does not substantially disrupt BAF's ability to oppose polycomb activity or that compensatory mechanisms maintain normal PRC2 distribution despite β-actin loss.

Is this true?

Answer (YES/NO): NO